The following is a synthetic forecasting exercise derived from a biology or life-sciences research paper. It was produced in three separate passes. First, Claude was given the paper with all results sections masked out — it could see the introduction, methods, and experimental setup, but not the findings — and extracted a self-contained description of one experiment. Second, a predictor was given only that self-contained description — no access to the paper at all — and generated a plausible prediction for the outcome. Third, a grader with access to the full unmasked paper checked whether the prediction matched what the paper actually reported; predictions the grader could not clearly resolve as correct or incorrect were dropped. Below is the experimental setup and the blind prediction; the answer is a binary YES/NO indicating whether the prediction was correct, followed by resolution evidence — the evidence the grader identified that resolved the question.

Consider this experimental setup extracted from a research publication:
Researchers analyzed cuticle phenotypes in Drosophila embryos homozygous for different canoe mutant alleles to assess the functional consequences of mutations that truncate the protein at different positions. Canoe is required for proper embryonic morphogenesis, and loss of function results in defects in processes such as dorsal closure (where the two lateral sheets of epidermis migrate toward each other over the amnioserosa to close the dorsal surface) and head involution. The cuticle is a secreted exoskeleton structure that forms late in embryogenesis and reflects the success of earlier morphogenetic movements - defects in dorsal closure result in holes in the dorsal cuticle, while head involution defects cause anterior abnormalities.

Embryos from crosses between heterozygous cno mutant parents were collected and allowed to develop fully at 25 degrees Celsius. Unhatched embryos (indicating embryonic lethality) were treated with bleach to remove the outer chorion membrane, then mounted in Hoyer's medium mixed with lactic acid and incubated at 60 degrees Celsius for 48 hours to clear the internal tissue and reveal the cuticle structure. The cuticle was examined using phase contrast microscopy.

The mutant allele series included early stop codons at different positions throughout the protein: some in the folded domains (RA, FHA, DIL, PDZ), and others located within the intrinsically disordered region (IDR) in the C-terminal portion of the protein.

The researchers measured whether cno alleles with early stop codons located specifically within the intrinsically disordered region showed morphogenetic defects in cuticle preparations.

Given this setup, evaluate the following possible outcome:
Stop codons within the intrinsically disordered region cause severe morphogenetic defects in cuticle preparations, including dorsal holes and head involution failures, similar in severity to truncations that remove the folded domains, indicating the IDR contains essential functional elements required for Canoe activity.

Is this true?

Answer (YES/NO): NO